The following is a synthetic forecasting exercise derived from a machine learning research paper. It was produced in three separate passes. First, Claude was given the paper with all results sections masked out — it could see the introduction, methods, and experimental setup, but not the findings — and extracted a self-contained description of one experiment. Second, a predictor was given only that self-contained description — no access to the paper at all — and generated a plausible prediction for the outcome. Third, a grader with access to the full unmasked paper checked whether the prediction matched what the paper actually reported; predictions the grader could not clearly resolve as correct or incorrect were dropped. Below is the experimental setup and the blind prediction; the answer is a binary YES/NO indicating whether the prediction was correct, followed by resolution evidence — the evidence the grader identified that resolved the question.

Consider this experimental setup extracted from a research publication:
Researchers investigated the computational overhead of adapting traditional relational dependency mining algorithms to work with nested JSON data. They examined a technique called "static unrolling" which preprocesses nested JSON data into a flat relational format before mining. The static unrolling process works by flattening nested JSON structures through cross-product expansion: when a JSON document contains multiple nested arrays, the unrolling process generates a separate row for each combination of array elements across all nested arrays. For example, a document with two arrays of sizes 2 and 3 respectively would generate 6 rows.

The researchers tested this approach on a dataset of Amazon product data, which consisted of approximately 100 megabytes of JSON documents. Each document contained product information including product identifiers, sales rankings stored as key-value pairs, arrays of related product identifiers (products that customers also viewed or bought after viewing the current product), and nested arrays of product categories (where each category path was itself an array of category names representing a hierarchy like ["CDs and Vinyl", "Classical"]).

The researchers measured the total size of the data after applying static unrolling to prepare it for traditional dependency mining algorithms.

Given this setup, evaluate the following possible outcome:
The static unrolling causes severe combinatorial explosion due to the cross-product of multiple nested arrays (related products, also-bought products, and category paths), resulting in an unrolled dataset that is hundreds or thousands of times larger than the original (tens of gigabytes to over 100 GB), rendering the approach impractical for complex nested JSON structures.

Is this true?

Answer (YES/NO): NO